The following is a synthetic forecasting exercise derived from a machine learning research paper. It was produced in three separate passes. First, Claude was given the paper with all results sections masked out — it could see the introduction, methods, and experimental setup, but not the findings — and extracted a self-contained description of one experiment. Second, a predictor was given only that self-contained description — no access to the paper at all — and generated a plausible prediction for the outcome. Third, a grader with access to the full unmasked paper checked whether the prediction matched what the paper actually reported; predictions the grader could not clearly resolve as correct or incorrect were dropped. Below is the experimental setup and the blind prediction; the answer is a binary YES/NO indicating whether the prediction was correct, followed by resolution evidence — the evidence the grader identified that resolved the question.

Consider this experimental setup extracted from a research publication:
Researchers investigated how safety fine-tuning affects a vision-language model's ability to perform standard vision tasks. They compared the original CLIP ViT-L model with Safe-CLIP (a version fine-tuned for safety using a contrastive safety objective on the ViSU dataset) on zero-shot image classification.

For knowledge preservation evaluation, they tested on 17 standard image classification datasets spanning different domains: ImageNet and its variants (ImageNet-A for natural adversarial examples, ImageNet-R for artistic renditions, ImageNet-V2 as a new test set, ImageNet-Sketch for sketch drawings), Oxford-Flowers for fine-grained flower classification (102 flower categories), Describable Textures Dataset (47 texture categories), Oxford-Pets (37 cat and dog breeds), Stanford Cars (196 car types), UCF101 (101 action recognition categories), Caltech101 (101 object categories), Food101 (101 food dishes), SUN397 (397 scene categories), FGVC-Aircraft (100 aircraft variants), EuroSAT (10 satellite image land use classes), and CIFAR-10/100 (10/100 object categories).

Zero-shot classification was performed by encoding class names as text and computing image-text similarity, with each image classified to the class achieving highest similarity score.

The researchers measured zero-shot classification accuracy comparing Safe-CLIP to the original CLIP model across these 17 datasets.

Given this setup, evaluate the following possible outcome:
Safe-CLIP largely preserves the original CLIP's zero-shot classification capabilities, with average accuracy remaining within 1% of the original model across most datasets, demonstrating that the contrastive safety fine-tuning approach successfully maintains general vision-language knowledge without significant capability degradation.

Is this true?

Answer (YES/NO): NO